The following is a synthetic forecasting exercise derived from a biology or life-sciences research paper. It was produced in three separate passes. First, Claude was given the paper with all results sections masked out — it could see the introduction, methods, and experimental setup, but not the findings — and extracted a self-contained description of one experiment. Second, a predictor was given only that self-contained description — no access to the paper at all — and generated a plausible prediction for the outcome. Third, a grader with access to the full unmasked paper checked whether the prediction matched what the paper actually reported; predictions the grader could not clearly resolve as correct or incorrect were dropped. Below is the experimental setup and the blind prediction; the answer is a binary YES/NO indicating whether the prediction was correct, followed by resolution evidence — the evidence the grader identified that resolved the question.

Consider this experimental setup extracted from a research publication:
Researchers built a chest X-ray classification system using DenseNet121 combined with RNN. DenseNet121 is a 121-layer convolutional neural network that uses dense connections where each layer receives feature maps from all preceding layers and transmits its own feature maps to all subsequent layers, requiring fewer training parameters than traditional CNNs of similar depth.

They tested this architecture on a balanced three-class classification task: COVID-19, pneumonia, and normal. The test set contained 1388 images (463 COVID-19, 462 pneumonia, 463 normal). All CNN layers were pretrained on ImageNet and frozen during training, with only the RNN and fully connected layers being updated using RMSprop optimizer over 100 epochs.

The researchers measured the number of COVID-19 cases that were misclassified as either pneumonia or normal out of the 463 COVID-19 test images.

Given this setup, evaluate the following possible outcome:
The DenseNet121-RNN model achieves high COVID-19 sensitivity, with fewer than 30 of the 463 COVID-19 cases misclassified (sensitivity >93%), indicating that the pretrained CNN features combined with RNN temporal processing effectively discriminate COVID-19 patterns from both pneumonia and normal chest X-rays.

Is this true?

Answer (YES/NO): YES